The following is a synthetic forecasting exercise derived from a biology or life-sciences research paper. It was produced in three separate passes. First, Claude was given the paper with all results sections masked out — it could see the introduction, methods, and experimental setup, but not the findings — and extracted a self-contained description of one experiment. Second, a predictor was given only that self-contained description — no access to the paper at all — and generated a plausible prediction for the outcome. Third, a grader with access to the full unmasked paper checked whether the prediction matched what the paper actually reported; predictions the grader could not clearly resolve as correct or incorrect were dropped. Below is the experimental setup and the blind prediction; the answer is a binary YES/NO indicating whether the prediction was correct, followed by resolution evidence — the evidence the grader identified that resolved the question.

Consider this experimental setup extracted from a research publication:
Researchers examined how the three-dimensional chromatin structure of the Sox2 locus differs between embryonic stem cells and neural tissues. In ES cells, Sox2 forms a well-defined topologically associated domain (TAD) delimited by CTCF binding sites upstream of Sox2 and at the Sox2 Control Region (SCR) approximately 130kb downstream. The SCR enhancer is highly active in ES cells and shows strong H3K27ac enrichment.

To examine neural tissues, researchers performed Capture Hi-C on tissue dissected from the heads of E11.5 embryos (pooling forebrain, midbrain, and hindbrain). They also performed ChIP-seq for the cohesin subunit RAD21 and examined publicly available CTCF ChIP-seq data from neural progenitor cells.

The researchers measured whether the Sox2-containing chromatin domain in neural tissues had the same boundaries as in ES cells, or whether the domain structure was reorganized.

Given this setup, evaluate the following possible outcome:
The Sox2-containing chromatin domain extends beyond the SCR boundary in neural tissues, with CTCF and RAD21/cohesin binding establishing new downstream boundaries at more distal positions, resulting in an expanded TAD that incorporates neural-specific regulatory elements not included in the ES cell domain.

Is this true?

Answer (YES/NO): YES